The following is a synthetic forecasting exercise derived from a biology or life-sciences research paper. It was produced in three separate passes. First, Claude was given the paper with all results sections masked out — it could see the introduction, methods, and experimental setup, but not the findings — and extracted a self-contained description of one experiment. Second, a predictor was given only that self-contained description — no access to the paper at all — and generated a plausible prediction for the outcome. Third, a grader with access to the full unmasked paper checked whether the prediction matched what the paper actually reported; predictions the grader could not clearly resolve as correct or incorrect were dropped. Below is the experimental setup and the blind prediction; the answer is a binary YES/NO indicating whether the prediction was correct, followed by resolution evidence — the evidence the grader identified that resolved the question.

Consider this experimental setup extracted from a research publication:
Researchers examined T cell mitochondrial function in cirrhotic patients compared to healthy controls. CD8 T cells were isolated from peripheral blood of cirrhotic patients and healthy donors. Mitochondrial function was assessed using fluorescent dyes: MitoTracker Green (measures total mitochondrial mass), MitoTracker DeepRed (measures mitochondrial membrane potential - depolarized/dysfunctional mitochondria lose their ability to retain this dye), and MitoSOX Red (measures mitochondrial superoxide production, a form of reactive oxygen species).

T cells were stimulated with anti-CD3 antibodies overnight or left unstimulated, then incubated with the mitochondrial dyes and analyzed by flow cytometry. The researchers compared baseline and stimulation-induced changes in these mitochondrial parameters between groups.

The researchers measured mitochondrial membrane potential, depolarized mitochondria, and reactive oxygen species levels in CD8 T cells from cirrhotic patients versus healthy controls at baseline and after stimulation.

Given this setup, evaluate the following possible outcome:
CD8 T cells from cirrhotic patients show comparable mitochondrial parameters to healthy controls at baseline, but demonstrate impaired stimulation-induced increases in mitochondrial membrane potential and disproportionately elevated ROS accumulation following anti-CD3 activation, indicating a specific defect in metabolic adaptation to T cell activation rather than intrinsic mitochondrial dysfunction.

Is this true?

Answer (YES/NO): NO